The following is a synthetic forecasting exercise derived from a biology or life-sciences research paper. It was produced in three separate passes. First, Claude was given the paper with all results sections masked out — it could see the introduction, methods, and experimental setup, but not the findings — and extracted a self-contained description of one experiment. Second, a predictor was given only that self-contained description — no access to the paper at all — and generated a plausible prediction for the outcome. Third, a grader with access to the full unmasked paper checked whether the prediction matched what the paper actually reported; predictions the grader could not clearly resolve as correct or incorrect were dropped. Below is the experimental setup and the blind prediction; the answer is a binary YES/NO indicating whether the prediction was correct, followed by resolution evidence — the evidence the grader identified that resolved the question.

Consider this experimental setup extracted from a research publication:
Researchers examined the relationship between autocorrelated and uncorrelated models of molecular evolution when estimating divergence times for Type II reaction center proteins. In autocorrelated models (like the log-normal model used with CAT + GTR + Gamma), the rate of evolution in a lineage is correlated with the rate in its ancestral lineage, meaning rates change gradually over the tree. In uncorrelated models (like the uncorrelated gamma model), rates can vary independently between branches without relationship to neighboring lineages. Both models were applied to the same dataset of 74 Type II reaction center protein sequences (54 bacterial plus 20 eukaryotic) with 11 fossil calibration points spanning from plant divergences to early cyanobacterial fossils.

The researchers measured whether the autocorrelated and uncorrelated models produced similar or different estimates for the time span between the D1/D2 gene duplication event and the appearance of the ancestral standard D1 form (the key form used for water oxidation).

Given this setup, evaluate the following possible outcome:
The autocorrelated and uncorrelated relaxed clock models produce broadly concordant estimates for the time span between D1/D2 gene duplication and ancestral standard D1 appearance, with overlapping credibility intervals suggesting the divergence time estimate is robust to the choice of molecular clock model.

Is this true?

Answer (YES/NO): NO